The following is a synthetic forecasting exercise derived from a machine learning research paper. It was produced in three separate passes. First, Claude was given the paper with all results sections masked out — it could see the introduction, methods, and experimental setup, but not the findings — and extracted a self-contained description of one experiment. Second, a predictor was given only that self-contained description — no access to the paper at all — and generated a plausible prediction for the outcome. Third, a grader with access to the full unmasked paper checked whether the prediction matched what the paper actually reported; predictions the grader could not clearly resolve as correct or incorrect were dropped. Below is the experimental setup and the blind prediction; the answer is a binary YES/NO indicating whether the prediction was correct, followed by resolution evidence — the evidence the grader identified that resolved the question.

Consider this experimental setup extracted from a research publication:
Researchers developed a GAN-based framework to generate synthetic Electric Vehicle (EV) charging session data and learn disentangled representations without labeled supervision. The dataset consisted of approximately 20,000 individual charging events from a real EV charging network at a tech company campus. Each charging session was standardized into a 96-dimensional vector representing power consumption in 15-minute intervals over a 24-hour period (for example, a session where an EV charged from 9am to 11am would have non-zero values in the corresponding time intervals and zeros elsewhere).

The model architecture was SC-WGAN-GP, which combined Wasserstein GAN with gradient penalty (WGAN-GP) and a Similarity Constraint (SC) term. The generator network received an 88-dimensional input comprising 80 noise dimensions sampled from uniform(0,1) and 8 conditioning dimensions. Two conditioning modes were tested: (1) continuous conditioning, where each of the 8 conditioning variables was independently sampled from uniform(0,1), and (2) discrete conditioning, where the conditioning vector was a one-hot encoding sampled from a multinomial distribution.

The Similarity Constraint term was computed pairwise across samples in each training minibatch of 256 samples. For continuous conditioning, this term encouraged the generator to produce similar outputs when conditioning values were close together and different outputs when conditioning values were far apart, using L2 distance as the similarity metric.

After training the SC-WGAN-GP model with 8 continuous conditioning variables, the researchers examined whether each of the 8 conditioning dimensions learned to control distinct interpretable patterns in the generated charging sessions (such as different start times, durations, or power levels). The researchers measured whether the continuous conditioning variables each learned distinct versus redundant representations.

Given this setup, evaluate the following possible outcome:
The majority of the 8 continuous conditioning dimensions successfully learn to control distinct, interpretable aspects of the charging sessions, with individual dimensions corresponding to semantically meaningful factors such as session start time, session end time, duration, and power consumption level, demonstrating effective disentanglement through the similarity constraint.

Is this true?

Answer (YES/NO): NO